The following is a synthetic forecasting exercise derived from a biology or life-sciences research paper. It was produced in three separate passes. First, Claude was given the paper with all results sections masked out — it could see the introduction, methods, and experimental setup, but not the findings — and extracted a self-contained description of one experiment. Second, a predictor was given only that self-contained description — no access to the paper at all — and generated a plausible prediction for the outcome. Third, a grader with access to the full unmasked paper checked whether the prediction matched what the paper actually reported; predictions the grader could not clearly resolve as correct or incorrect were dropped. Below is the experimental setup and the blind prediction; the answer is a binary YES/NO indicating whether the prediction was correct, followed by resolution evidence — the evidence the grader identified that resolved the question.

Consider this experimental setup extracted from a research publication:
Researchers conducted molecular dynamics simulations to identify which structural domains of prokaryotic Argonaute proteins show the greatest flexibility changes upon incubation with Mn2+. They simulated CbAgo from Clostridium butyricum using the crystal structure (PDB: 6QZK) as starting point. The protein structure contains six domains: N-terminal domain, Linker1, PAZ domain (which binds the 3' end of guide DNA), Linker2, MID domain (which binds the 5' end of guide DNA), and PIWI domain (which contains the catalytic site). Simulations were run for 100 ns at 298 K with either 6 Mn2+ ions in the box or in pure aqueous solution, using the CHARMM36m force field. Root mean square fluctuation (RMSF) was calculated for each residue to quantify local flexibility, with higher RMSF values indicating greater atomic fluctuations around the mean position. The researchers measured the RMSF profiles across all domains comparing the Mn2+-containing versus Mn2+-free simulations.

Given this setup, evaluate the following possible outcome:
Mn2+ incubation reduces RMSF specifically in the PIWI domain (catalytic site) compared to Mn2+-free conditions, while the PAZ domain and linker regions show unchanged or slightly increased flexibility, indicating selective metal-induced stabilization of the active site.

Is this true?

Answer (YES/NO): NO